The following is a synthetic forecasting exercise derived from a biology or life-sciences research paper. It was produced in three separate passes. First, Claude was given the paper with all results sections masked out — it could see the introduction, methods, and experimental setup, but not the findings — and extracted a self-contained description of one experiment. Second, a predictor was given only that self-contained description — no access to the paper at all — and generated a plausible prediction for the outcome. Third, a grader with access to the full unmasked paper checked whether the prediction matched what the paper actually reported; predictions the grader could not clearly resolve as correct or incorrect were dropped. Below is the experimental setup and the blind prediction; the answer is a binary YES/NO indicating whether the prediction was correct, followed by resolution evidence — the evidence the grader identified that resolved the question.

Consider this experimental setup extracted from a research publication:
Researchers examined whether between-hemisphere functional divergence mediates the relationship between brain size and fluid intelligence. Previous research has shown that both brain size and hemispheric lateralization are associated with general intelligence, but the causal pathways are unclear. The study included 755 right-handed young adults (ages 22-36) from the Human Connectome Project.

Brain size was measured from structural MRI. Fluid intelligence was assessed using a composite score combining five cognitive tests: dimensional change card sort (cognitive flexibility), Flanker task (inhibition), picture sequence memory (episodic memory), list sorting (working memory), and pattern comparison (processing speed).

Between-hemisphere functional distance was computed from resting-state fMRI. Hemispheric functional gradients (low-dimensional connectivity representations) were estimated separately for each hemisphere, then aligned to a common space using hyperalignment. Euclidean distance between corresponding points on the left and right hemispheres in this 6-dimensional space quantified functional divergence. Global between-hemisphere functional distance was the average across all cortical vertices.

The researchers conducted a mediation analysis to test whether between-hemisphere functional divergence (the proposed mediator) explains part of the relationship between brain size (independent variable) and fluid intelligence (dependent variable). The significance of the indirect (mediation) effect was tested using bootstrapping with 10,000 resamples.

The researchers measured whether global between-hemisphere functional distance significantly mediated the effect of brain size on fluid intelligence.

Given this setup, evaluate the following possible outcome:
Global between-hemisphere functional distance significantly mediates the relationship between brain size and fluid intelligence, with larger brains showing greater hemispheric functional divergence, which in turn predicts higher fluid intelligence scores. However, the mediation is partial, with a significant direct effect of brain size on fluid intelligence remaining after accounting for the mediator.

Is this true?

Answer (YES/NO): YES